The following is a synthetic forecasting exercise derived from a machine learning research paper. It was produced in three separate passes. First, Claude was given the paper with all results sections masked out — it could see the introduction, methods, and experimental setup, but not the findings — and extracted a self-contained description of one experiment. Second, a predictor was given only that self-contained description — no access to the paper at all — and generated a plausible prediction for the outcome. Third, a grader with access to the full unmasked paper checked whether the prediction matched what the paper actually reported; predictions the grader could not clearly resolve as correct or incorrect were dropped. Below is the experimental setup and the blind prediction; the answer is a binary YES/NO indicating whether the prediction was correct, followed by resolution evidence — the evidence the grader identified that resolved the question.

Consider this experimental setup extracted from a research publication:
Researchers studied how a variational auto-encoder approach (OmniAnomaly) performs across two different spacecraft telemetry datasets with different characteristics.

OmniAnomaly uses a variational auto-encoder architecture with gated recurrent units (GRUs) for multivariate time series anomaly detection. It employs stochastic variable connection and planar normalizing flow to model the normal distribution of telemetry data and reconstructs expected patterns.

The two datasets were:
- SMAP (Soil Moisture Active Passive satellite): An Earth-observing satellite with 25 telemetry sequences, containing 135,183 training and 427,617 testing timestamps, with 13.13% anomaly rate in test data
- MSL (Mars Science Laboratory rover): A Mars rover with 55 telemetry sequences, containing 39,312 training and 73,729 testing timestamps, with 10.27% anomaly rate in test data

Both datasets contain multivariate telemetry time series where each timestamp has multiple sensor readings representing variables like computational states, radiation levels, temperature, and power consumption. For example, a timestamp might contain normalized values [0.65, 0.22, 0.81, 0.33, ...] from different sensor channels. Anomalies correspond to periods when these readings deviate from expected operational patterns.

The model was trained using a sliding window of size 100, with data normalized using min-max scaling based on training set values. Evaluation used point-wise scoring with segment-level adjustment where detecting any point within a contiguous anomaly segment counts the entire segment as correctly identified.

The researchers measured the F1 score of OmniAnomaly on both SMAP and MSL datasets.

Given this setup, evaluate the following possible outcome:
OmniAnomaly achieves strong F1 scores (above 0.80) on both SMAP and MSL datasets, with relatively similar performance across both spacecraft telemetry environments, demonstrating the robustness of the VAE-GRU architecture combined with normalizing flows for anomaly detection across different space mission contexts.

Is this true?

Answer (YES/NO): YES